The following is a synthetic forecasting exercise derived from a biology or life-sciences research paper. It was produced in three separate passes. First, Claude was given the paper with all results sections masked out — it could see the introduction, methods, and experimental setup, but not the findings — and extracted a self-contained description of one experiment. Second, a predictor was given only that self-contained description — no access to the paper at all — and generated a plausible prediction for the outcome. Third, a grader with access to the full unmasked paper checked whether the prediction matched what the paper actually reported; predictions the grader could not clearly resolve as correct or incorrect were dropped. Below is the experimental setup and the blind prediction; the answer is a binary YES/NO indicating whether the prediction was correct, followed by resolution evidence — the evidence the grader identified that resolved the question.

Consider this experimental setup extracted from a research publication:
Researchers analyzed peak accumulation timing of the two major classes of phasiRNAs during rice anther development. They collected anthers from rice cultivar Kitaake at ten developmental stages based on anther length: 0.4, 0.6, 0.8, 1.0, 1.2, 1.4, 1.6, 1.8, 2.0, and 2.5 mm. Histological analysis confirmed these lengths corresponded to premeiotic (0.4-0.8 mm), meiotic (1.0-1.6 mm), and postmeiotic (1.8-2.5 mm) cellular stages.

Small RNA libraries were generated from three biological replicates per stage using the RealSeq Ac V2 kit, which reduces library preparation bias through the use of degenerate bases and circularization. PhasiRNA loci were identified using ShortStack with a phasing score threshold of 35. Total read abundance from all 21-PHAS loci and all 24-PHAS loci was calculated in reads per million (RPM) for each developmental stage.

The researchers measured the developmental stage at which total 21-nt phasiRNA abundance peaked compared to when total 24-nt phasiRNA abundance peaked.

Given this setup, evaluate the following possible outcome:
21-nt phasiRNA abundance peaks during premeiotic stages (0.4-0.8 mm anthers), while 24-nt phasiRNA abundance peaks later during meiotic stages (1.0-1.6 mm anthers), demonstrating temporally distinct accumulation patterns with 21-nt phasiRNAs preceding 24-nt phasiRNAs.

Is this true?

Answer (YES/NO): YES